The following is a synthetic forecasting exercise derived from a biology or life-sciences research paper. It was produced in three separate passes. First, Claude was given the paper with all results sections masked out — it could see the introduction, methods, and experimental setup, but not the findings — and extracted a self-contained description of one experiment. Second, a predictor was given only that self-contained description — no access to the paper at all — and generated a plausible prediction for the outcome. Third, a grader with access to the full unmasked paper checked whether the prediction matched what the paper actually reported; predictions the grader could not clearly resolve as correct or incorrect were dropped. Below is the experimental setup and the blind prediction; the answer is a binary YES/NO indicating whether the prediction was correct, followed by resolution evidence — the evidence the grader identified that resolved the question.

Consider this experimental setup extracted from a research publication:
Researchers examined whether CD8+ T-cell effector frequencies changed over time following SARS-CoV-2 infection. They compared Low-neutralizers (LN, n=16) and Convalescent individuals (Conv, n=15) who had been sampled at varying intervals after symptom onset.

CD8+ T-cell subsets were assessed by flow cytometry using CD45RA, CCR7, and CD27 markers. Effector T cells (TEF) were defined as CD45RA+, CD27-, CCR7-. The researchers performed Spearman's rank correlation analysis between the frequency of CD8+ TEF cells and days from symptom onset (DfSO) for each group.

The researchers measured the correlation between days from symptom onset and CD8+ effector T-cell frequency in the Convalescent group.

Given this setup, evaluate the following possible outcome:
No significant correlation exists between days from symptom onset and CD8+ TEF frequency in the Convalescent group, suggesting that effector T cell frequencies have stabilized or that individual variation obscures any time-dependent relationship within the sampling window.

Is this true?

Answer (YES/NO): NO